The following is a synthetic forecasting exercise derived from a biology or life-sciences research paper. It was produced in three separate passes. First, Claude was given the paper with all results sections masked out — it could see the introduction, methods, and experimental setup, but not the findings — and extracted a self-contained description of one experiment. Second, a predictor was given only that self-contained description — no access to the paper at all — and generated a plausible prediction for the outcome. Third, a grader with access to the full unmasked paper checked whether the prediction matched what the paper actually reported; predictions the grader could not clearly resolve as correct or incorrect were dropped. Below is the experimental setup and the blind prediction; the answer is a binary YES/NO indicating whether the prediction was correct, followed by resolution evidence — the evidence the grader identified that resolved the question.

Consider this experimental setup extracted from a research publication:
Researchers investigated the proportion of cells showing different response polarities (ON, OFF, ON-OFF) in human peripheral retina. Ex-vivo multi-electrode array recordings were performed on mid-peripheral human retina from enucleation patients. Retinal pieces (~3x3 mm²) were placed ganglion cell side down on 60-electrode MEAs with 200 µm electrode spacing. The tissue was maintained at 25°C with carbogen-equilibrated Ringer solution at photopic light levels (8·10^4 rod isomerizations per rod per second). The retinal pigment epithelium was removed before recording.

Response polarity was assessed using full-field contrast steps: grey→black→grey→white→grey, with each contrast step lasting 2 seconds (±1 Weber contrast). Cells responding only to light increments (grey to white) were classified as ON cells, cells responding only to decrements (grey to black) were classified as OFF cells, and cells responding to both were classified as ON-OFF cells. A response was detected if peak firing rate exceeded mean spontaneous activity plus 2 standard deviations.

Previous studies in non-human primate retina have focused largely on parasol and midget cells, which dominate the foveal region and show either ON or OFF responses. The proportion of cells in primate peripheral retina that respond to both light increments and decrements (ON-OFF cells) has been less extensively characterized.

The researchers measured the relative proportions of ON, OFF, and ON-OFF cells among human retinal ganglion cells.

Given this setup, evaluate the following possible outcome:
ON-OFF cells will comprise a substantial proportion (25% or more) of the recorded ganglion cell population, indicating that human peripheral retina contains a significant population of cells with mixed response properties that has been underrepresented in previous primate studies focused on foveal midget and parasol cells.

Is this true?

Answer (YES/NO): NO